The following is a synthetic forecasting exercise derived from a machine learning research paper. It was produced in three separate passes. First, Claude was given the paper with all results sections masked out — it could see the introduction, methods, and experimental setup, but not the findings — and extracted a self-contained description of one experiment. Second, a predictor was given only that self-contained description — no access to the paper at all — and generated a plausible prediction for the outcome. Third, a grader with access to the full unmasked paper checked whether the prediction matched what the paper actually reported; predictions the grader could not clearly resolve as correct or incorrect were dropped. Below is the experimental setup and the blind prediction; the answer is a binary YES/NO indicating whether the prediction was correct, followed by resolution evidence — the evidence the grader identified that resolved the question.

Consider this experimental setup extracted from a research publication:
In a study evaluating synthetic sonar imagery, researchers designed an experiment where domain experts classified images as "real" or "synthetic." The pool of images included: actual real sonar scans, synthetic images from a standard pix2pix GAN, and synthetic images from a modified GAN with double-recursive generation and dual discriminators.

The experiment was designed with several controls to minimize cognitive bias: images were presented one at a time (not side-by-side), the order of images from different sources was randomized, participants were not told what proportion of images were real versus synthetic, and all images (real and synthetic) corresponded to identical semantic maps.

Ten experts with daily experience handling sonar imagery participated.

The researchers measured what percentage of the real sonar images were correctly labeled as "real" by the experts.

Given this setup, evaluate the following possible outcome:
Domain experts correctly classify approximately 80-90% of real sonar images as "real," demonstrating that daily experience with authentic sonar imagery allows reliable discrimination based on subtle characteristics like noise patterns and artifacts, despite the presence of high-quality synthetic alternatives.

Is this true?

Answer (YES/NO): YES